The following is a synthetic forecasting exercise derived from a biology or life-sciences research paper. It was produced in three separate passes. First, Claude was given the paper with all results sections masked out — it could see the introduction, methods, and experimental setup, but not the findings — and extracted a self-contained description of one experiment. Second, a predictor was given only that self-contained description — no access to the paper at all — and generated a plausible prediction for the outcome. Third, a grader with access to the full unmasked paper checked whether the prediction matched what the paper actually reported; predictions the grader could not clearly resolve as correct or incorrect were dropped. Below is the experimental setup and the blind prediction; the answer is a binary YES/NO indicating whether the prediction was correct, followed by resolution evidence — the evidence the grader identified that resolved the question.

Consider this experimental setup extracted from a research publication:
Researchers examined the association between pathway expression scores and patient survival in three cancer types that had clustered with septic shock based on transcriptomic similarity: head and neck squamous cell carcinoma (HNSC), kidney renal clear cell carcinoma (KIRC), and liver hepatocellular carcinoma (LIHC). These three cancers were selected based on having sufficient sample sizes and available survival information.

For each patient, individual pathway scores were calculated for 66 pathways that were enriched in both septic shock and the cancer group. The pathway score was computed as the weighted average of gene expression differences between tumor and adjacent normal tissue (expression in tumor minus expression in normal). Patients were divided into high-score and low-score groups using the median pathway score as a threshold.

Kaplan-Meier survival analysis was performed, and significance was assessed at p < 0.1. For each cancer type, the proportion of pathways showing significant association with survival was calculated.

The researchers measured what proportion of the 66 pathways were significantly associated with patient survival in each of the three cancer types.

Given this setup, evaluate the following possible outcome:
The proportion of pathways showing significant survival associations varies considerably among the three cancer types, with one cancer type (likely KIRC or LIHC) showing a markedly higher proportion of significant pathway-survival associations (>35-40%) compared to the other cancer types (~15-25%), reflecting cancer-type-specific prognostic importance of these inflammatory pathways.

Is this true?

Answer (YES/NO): NO